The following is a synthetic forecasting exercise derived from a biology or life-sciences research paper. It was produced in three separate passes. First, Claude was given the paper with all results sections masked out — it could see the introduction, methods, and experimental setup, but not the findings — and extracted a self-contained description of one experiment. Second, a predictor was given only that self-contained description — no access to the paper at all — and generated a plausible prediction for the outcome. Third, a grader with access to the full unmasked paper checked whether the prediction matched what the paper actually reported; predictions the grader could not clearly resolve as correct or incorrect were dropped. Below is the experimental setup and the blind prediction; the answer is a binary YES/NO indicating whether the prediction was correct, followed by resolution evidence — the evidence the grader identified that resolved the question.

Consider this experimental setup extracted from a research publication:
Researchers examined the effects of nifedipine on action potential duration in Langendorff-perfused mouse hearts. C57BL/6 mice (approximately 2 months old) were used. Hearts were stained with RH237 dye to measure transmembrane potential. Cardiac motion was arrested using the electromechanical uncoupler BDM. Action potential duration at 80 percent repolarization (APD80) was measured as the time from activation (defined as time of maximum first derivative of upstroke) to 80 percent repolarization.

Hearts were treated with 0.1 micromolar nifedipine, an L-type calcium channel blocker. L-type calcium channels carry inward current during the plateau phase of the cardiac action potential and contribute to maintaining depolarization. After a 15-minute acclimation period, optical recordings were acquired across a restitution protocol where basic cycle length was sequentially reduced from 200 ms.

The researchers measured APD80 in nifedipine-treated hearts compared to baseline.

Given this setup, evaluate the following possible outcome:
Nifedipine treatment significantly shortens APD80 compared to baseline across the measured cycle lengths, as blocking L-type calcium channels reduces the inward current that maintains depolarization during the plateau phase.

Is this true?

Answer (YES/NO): NO